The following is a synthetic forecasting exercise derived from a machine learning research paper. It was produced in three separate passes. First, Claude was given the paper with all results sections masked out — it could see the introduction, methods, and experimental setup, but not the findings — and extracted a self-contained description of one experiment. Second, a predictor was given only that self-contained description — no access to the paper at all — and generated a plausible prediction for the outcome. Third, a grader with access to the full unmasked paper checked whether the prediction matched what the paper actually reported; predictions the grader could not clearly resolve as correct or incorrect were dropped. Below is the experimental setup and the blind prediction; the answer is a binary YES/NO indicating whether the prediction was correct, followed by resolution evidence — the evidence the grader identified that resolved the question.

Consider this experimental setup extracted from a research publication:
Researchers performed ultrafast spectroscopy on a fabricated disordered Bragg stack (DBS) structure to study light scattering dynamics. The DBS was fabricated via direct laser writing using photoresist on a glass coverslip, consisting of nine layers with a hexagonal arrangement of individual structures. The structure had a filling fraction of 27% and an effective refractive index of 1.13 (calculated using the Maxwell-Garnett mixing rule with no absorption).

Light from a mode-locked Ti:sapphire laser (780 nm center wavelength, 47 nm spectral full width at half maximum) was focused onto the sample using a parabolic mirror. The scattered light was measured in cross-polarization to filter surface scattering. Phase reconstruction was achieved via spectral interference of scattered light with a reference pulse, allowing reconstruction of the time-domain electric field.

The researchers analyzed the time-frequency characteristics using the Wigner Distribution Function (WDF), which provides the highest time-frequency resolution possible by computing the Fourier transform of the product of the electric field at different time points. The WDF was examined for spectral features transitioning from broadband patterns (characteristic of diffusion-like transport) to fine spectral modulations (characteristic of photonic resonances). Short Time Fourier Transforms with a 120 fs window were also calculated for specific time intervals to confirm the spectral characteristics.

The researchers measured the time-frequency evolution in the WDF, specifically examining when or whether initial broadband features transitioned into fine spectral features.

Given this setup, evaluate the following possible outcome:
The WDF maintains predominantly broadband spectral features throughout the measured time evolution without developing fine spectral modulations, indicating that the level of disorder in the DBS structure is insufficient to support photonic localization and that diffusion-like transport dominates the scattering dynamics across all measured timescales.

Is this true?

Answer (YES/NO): NO